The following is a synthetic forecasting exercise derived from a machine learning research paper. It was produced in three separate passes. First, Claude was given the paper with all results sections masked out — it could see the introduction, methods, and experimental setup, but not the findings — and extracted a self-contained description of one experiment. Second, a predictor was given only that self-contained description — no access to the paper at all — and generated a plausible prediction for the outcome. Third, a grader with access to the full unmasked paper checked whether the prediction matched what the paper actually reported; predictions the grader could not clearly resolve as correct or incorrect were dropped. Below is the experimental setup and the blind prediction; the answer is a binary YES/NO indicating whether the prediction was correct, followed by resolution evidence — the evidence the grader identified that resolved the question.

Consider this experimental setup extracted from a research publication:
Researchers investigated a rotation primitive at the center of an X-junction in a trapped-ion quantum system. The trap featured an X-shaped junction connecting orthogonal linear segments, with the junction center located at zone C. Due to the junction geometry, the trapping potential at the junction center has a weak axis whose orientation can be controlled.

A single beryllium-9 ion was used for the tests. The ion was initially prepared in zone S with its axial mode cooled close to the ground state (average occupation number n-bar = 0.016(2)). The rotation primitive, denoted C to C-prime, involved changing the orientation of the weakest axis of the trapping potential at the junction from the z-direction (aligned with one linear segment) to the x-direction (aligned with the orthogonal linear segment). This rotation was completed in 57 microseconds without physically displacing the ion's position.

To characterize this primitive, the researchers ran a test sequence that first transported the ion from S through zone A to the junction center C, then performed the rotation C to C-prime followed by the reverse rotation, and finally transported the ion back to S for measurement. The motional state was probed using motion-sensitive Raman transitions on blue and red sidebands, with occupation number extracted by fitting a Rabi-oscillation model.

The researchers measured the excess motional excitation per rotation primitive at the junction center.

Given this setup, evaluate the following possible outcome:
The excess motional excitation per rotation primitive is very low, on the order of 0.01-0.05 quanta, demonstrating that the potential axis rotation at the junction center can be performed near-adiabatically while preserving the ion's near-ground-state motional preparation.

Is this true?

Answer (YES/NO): NO